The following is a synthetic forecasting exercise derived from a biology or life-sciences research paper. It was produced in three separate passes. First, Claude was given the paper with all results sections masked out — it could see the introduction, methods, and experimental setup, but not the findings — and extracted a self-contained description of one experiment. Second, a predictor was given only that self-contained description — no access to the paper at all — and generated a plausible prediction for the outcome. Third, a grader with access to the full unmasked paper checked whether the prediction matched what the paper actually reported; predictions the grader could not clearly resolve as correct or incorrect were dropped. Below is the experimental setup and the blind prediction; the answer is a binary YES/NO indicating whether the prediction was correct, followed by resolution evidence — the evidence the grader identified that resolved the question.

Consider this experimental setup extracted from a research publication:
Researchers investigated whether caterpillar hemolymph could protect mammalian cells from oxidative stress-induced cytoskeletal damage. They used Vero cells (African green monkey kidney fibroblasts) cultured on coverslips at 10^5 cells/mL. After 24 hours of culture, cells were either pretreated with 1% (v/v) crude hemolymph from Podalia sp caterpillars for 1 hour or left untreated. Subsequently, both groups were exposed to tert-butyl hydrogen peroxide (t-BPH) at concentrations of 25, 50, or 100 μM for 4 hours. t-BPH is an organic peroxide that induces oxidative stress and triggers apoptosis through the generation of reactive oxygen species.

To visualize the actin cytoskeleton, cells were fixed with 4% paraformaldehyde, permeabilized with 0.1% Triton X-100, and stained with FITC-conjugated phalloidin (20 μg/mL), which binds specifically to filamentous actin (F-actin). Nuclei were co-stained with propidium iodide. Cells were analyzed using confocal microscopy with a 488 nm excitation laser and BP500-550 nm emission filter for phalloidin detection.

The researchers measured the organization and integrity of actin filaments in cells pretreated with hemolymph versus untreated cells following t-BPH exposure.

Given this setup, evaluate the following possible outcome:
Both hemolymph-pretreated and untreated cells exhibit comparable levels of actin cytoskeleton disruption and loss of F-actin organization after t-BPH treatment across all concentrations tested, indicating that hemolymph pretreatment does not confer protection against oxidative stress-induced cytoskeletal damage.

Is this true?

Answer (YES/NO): NO